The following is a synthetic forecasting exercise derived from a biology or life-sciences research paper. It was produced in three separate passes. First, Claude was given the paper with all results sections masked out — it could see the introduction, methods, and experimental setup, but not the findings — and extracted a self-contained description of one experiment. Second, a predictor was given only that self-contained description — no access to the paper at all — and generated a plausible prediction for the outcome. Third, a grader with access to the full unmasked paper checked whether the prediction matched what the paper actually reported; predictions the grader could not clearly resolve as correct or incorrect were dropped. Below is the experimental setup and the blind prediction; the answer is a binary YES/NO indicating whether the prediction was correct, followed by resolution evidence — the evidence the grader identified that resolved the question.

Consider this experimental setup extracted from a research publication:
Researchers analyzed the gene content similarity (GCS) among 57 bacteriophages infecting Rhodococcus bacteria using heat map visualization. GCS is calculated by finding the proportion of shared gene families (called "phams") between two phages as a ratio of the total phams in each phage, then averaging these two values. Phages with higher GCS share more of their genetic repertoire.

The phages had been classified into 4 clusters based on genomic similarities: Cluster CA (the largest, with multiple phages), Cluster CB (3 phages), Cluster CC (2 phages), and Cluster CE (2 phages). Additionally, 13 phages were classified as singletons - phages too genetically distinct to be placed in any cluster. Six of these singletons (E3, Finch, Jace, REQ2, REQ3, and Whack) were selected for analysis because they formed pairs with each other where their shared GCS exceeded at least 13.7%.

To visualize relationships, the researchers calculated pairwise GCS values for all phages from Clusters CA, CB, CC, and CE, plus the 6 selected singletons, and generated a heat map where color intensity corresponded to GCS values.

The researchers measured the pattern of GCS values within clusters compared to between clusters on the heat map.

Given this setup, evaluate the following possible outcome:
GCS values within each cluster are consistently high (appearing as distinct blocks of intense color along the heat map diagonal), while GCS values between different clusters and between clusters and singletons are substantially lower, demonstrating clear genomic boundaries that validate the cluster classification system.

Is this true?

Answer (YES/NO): YES